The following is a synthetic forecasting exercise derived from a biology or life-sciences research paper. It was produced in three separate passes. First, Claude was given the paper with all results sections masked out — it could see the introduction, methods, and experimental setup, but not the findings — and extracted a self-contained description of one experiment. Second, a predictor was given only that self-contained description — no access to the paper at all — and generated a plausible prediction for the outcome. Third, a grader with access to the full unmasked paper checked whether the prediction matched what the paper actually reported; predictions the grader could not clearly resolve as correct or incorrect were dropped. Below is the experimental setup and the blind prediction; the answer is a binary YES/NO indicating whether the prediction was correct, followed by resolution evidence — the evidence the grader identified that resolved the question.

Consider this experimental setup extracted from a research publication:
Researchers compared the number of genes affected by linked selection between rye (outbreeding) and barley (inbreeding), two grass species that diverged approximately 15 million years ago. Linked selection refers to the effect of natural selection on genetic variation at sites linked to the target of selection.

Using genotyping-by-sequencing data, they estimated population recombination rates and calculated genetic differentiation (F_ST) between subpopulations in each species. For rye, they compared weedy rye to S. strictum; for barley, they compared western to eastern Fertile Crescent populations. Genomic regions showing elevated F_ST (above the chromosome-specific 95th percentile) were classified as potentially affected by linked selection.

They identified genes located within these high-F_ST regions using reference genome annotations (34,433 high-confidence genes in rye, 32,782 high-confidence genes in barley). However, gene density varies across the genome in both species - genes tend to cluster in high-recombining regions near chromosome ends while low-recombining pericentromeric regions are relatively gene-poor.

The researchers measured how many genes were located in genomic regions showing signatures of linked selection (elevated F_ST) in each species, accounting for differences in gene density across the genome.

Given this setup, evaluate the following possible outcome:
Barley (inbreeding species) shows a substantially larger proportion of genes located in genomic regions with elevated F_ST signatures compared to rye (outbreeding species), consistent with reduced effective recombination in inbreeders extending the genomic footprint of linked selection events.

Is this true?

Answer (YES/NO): YES